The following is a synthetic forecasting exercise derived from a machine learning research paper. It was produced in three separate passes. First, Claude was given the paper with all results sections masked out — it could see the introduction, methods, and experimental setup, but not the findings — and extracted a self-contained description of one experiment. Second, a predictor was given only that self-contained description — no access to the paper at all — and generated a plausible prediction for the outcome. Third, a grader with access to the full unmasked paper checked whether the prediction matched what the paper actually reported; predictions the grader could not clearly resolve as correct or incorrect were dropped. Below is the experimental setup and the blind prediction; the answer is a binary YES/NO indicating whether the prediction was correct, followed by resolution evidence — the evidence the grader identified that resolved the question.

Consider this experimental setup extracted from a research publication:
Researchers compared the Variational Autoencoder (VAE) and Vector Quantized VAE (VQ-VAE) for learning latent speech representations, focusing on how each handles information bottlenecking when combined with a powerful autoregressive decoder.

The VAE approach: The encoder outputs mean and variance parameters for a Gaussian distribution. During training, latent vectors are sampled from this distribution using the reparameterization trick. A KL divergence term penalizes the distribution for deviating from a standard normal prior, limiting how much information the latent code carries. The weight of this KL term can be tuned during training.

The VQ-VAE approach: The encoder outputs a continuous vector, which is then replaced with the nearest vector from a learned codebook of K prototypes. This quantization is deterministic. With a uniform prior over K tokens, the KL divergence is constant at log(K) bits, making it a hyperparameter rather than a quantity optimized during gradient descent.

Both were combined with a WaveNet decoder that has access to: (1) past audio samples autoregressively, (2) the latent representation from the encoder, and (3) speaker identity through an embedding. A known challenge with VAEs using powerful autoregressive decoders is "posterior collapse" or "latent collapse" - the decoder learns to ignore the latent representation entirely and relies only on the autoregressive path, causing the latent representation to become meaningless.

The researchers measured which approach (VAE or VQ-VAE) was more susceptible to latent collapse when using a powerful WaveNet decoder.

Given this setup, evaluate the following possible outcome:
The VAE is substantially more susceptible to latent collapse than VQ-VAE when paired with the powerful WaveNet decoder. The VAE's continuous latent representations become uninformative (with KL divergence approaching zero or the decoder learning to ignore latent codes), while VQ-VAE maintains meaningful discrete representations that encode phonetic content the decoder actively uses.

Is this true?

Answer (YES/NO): NO